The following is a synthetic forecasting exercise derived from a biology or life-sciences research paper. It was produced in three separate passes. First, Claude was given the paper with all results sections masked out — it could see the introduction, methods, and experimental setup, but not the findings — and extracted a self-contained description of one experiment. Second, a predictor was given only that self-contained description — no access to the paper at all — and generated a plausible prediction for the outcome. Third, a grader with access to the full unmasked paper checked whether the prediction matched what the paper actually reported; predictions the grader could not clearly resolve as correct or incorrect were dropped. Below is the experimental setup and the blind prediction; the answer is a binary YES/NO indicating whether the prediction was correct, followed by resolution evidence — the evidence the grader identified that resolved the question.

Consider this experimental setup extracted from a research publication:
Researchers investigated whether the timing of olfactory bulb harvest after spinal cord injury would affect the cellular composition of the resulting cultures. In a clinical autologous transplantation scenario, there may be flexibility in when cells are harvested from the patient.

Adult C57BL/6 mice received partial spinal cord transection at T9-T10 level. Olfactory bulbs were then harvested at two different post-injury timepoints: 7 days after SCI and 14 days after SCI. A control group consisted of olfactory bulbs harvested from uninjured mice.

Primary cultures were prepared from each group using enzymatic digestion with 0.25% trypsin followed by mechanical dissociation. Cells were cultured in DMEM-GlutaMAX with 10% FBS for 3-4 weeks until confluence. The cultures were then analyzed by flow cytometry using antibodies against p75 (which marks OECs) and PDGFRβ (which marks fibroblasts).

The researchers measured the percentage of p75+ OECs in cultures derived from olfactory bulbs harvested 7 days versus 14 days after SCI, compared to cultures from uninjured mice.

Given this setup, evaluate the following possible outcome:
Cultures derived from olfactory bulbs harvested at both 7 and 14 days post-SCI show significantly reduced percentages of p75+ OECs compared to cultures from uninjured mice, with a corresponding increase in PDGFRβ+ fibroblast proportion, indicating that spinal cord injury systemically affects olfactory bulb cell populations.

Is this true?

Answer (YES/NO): NO